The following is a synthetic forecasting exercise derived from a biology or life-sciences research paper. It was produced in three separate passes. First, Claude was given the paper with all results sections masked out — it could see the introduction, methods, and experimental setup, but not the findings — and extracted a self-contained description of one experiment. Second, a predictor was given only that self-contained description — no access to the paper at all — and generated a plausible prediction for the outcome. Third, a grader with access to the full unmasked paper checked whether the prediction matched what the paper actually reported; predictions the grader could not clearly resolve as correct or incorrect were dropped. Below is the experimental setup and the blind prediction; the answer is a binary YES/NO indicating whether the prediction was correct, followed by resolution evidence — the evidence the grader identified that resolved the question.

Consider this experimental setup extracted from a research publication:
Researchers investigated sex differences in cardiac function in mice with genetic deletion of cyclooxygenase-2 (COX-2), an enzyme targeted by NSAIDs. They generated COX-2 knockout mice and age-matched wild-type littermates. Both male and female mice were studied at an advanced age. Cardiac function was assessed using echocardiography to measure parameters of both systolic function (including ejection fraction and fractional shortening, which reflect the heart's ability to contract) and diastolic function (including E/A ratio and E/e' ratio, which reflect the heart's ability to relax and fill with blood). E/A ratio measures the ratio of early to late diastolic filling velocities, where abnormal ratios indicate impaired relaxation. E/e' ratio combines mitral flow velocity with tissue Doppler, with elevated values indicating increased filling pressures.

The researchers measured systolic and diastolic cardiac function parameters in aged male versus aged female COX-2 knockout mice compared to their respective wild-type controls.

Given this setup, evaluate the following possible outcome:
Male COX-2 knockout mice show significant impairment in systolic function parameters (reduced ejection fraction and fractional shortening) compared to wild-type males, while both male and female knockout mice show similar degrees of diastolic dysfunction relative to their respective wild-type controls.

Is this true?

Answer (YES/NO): NO